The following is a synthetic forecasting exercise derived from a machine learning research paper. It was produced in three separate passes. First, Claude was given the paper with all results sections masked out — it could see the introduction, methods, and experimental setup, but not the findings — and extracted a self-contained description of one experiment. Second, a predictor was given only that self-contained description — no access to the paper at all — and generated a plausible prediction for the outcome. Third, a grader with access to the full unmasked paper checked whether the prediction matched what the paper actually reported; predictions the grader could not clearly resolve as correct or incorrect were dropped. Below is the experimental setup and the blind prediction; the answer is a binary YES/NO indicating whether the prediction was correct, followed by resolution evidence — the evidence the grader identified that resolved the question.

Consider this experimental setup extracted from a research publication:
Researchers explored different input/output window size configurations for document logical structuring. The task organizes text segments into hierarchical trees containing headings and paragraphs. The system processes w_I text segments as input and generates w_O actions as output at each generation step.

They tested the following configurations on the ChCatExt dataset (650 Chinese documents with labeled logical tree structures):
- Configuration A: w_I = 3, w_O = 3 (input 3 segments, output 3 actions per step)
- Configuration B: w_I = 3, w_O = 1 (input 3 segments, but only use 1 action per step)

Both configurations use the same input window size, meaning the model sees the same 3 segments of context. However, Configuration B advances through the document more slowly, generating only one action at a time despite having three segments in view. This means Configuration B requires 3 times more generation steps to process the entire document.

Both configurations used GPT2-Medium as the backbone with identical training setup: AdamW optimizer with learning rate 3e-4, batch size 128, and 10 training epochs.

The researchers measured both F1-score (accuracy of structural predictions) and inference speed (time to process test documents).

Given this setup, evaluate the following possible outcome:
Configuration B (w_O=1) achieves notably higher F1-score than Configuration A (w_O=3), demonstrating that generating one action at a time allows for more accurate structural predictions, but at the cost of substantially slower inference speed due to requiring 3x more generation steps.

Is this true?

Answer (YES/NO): NO